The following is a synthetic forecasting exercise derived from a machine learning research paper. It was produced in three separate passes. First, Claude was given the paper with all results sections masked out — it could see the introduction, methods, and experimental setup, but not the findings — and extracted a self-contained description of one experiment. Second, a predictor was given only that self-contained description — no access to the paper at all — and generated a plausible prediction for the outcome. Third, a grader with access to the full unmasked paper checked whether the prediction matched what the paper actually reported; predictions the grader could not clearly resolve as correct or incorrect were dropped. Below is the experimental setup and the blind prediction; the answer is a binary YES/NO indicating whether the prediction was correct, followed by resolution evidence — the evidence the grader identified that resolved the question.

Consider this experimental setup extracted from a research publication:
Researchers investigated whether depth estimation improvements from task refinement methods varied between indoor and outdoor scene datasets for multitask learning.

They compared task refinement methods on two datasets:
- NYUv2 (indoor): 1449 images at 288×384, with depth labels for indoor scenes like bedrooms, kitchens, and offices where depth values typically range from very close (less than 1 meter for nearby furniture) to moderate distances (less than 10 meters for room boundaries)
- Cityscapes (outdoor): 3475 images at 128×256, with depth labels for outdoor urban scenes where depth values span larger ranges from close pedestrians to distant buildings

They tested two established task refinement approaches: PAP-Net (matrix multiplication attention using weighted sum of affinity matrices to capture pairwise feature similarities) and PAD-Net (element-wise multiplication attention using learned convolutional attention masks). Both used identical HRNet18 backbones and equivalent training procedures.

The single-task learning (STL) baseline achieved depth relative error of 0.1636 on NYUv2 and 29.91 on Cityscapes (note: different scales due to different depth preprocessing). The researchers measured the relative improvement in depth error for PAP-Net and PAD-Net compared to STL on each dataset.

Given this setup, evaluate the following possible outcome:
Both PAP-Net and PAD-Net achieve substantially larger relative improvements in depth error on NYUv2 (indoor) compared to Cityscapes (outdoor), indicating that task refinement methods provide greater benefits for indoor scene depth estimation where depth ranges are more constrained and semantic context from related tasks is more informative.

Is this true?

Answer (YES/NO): NO